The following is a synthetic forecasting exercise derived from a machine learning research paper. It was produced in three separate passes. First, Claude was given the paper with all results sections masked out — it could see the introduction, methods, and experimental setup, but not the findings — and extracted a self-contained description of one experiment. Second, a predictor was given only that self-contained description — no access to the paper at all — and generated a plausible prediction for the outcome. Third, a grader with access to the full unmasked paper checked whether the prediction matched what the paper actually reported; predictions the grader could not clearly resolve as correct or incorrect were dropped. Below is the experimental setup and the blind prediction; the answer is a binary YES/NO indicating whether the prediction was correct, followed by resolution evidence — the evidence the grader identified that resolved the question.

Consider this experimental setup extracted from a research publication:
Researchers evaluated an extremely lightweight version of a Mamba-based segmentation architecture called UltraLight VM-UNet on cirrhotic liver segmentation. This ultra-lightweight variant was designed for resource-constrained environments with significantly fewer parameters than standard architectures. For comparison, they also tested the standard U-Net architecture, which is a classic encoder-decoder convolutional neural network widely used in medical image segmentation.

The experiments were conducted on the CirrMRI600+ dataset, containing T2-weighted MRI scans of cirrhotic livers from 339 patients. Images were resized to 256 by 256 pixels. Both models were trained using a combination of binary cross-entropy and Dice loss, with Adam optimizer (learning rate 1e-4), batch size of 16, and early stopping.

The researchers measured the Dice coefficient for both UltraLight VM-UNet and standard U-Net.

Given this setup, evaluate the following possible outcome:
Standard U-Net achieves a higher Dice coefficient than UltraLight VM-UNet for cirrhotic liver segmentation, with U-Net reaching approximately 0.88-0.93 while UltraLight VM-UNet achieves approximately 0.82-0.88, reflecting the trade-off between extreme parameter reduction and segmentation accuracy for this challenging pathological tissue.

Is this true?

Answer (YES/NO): NO